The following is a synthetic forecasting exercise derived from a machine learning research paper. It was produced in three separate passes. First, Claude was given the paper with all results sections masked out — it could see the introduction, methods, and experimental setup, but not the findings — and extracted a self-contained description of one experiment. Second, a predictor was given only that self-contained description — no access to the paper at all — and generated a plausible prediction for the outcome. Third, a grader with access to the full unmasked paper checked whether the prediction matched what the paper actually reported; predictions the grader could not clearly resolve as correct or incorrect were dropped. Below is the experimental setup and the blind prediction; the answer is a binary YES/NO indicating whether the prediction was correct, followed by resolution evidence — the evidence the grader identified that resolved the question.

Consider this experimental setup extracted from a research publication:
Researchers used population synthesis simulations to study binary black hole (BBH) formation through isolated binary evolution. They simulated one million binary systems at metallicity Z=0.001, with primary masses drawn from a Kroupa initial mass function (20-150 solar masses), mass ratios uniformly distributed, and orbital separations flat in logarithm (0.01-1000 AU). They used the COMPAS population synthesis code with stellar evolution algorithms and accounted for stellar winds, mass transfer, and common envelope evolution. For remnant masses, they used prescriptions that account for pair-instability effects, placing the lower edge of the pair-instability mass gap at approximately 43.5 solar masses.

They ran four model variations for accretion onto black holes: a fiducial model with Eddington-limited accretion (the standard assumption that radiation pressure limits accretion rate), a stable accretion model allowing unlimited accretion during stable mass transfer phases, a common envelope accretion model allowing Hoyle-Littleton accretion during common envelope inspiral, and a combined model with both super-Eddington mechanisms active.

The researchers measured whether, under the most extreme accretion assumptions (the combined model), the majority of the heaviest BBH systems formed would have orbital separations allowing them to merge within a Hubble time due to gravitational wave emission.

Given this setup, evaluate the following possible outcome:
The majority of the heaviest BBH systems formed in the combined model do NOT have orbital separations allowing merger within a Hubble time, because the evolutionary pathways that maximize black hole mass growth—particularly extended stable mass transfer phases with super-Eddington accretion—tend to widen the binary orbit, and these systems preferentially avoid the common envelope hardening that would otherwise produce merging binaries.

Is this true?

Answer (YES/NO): YES